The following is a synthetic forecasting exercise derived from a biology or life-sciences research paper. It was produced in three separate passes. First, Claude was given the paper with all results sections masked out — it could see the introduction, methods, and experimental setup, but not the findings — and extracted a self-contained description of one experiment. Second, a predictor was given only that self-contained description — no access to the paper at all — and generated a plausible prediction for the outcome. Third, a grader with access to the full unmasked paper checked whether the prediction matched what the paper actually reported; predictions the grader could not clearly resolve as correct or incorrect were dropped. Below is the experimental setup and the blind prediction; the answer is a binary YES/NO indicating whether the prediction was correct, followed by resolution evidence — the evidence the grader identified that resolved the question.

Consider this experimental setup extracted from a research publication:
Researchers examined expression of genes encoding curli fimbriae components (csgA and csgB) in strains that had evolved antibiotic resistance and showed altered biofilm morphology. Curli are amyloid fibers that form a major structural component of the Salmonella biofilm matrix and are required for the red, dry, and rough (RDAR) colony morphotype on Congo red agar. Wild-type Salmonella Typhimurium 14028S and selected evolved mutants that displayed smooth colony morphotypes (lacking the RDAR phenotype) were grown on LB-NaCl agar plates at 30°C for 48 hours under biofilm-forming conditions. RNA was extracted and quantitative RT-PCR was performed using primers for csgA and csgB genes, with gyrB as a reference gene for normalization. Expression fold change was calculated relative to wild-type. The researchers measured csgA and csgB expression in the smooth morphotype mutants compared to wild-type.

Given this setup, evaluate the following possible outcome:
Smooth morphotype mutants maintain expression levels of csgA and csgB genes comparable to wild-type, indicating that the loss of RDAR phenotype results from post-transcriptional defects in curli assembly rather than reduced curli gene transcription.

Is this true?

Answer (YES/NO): NO